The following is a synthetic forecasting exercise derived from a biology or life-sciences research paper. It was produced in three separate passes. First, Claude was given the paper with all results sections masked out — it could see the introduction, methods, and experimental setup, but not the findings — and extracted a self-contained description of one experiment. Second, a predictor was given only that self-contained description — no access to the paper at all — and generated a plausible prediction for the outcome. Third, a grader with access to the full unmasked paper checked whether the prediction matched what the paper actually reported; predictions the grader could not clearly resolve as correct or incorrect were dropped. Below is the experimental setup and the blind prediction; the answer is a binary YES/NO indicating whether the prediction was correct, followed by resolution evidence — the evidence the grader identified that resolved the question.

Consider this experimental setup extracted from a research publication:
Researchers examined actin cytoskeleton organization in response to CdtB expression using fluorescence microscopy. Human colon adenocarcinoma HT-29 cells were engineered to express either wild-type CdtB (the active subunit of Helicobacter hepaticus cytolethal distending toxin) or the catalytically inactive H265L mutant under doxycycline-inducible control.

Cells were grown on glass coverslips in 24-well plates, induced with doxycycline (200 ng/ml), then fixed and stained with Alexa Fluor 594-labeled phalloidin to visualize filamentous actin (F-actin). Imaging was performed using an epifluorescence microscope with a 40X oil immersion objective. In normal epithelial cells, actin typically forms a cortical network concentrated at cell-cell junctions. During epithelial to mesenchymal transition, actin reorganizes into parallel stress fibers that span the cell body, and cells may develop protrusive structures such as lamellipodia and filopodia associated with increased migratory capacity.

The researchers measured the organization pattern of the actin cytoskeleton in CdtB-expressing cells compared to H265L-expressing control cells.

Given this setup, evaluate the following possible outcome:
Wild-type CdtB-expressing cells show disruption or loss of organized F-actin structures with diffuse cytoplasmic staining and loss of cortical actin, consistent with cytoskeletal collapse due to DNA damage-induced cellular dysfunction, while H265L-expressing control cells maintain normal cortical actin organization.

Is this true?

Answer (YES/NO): NO